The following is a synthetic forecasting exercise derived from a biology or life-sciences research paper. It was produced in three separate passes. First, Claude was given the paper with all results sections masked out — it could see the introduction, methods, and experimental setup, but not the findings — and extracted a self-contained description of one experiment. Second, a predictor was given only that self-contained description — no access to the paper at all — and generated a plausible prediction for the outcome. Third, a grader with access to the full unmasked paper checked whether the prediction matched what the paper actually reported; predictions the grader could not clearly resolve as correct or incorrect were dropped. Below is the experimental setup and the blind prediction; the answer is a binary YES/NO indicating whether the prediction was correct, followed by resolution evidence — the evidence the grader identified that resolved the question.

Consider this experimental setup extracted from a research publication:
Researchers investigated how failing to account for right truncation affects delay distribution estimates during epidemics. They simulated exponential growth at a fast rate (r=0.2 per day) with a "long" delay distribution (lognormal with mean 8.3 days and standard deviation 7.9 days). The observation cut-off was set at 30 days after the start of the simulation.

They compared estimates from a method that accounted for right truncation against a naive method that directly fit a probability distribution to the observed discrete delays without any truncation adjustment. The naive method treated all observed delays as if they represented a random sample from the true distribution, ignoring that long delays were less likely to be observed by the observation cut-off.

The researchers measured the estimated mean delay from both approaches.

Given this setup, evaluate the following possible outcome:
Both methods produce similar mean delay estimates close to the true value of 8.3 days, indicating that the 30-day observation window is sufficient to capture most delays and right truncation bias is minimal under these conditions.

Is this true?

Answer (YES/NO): NO